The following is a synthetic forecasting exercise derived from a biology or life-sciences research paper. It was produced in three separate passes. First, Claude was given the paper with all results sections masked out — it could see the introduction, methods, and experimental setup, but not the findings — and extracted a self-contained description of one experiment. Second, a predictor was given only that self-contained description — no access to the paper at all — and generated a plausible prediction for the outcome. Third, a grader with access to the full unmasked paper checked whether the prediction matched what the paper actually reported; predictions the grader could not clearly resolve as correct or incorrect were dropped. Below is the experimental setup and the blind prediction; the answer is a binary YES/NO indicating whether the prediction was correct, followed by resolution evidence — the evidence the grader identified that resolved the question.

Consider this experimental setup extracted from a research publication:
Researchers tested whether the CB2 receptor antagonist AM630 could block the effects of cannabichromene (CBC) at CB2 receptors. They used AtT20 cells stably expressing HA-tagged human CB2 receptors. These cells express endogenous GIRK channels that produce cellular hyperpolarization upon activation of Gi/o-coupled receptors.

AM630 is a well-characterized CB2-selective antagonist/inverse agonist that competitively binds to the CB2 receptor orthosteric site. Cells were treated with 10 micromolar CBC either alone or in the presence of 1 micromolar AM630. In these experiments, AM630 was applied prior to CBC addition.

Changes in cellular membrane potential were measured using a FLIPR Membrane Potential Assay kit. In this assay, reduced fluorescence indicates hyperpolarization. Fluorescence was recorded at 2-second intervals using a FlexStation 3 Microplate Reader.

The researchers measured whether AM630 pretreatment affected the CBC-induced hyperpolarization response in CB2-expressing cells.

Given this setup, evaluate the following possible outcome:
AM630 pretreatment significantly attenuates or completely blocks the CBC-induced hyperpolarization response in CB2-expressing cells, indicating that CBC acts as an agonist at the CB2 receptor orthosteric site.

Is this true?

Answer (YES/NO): YES